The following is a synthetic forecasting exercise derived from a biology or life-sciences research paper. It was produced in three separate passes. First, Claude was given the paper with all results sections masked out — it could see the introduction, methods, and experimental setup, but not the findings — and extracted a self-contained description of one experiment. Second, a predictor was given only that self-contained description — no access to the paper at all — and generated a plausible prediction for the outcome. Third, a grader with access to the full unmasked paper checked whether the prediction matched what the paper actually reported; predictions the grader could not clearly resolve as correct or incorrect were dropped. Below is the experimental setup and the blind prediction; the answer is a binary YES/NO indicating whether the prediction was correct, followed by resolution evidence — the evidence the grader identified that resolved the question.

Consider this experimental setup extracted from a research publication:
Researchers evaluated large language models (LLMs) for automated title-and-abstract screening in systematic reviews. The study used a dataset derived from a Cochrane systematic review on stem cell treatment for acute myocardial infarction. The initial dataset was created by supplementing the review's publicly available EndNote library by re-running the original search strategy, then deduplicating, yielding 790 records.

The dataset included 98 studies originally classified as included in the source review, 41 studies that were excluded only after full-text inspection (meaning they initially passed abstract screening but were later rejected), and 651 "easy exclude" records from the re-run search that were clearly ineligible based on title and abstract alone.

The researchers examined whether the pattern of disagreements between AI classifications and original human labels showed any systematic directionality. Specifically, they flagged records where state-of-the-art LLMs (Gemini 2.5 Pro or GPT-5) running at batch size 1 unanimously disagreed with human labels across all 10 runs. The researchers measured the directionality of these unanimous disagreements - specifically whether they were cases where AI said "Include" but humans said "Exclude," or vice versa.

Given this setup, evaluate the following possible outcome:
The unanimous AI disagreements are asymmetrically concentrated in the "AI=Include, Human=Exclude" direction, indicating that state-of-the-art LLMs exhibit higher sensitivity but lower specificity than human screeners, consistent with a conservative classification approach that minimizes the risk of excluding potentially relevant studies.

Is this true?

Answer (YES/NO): NO